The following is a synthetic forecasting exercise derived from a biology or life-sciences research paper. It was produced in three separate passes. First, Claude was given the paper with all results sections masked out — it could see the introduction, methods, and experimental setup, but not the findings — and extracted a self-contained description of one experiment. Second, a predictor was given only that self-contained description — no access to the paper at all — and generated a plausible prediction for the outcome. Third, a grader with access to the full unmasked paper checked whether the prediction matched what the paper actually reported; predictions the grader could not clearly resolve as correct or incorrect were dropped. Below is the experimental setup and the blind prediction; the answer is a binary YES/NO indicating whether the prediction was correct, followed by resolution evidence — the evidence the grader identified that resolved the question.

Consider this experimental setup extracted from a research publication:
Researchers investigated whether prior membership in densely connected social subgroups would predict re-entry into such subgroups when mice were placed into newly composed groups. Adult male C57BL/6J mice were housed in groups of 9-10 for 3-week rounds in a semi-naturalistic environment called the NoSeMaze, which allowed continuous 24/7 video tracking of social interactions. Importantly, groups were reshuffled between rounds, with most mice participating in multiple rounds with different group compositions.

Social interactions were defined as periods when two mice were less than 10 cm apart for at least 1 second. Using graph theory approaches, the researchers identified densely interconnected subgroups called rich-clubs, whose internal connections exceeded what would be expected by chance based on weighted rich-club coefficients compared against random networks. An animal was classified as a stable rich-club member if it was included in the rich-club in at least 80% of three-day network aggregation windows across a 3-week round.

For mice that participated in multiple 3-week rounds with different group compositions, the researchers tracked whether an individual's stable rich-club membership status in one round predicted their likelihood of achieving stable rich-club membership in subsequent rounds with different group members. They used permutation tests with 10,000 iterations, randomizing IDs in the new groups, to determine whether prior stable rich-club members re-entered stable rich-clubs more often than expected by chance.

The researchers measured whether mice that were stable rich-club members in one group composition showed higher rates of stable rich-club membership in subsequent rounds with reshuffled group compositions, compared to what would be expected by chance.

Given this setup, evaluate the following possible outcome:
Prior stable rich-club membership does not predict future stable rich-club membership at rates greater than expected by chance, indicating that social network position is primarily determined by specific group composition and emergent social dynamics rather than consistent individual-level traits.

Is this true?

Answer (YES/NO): YES